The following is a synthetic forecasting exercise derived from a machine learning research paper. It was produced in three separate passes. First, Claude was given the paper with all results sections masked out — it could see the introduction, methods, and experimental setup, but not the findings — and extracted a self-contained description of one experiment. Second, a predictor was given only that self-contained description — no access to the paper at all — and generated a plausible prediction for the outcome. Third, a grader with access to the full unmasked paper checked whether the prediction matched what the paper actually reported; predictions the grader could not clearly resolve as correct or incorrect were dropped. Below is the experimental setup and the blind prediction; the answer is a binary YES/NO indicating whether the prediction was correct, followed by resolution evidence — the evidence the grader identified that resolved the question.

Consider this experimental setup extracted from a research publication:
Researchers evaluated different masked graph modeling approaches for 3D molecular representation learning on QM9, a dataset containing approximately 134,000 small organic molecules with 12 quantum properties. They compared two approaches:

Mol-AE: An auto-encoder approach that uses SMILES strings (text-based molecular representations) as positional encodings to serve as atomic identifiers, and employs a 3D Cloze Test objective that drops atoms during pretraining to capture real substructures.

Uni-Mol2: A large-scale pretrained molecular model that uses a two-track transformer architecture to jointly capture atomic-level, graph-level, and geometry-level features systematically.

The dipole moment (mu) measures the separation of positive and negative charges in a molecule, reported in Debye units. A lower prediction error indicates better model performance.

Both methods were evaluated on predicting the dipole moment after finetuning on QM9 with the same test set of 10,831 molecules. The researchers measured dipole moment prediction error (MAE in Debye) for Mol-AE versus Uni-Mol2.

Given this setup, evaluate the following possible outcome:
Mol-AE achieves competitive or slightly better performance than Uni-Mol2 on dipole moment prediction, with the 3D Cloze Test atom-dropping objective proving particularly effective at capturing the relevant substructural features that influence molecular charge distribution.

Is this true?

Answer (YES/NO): NO